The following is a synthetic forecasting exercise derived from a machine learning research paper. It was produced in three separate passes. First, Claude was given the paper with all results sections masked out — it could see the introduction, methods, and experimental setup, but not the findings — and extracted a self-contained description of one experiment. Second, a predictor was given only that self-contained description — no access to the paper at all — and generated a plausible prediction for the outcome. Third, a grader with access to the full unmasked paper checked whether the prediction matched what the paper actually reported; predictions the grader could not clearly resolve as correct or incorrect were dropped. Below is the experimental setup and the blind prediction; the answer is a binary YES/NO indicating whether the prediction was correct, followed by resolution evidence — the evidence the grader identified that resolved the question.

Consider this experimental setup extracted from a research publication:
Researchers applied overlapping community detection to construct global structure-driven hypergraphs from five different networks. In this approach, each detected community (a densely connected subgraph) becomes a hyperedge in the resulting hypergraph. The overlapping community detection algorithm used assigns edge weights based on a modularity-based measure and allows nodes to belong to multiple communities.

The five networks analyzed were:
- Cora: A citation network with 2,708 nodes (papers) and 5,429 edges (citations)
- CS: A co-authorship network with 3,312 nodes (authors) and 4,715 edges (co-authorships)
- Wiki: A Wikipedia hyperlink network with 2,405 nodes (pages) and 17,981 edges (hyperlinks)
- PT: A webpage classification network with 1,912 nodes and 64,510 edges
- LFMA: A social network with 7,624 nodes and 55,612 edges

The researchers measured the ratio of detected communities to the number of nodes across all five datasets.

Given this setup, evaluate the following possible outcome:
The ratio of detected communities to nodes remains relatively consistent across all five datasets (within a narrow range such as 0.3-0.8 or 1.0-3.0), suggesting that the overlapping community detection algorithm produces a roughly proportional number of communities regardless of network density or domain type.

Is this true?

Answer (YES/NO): NO